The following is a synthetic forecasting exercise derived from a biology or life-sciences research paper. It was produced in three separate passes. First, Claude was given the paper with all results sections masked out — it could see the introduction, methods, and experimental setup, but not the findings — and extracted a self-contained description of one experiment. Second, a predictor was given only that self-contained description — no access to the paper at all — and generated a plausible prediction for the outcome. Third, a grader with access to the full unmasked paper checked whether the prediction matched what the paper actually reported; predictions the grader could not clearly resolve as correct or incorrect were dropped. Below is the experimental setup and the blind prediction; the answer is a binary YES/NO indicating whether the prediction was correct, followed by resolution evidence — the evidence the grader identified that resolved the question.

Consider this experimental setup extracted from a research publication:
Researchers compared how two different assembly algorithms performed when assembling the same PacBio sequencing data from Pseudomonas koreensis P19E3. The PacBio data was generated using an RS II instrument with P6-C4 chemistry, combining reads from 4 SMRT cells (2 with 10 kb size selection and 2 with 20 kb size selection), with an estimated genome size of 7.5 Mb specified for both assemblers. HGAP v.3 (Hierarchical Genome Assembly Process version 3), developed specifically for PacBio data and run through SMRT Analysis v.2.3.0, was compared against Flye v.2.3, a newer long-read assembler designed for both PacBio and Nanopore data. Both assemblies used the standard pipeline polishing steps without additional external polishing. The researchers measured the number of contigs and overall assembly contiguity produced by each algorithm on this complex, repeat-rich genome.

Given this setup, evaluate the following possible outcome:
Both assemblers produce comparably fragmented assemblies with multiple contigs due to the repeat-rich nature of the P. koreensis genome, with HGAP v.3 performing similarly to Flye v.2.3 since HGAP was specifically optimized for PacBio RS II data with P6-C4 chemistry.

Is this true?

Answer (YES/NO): NO